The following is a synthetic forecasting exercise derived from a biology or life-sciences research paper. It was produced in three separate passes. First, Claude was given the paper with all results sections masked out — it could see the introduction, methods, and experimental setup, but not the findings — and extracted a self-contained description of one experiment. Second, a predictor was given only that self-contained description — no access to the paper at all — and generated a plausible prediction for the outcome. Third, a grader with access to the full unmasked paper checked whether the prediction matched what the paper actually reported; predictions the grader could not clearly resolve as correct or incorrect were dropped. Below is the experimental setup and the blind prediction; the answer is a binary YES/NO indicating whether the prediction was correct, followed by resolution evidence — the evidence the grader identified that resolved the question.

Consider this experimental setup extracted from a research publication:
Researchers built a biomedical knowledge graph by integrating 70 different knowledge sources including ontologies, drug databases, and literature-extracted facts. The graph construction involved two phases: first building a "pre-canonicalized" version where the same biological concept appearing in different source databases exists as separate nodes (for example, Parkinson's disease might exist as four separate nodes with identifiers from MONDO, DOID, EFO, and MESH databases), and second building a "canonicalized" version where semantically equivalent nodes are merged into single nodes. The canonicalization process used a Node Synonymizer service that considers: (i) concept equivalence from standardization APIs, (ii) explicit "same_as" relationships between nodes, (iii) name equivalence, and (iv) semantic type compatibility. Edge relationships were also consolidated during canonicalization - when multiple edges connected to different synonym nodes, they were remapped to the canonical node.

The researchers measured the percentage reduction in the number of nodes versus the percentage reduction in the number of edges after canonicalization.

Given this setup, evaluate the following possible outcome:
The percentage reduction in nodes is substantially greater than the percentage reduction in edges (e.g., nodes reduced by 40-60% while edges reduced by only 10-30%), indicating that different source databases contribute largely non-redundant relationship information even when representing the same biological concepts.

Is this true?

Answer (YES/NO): NO